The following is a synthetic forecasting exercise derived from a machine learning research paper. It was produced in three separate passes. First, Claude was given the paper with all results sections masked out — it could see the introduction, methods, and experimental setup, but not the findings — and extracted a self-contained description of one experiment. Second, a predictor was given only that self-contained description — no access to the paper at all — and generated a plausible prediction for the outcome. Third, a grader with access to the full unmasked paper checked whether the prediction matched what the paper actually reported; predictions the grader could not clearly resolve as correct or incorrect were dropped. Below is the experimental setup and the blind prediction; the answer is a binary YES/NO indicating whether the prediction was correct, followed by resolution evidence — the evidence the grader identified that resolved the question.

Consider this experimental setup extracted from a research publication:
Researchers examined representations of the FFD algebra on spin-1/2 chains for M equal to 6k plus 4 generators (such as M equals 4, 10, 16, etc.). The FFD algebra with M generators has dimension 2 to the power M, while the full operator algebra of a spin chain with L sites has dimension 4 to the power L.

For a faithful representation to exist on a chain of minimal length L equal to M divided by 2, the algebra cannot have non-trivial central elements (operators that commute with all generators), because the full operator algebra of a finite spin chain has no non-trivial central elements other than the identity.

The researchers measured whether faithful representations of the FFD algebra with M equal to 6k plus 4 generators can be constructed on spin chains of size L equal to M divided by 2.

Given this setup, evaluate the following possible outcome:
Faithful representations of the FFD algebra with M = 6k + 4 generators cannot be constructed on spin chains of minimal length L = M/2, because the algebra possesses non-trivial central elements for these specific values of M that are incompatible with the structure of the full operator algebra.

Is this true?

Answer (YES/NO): YES